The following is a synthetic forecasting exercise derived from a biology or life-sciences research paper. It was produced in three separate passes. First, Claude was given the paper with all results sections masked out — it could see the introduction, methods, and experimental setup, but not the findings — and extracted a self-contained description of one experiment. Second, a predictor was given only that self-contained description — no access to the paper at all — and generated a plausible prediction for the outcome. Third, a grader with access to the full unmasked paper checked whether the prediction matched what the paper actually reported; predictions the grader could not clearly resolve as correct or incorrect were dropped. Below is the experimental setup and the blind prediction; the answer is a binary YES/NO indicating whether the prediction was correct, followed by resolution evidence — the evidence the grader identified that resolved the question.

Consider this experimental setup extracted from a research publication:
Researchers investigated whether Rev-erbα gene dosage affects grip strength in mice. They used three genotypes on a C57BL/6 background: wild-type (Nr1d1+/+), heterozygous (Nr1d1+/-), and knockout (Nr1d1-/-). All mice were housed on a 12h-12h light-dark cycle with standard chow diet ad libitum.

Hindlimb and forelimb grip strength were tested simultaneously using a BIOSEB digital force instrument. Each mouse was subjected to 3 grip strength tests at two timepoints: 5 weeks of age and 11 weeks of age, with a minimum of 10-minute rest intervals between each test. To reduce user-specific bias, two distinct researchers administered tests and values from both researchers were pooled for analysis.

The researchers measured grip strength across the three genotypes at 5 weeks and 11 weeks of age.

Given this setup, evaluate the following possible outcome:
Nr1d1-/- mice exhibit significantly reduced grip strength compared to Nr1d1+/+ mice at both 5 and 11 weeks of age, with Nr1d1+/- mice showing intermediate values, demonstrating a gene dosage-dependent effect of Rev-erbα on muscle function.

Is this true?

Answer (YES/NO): NO